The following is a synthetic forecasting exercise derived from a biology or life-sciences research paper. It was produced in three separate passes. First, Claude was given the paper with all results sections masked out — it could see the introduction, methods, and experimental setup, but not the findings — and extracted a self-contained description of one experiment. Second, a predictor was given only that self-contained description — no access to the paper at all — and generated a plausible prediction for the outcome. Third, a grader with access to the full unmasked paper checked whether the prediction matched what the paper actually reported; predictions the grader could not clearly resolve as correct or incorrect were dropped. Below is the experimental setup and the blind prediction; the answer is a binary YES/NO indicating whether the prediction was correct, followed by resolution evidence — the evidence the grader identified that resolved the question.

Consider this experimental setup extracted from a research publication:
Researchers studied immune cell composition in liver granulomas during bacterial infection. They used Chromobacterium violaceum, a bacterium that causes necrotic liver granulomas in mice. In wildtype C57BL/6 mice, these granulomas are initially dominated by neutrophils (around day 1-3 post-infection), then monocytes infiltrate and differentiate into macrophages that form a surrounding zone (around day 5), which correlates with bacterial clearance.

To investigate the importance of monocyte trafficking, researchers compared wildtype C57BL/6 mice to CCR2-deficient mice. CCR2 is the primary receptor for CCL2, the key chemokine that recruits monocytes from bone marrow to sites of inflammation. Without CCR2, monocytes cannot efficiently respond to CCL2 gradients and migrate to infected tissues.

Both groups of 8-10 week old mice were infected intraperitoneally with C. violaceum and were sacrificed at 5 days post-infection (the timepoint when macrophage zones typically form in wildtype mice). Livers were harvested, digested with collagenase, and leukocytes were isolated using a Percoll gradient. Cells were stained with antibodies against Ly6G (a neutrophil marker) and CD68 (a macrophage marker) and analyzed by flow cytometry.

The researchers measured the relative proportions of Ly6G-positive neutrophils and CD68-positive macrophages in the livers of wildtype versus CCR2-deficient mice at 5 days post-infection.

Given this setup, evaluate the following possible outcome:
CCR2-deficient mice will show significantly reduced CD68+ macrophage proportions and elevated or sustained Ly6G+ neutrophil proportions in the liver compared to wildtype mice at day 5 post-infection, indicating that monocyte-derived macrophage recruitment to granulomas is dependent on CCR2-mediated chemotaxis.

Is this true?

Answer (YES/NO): YES